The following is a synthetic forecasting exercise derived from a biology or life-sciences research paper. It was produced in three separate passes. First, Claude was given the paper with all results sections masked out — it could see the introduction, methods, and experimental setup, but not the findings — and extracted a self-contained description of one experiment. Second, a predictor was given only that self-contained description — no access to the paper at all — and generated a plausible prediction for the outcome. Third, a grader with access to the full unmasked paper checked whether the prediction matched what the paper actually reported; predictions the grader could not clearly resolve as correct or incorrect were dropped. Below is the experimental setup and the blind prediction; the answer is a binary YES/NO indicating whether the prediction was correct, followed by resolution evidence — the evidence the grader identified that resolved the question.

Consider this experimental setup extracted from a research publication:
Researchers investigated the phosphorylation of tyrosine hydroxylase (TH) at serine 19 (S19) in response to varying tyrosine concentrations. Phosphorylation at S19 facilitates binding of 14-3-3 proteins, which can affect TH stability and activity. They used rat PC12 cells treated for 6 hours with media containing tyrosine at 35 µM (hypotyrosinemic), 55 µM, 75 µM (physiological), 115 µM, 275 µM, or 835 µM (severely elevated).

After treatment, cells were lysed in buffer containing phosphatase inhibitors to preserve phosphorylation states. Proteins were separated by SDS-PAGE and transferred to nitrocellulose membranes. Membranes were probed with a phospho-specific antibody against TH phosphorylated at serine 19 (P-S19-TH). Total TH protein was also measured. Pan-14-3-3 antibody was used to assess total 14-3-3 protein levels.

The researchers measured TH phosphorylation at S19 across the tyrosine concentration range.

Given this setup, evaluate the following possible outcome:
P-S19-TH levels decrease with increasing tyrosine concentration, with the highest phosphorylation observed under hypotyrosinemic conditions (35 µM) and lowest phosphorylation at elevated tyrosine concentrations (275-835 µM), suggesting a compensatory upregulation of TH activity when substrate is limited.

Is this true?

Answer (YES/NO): NO